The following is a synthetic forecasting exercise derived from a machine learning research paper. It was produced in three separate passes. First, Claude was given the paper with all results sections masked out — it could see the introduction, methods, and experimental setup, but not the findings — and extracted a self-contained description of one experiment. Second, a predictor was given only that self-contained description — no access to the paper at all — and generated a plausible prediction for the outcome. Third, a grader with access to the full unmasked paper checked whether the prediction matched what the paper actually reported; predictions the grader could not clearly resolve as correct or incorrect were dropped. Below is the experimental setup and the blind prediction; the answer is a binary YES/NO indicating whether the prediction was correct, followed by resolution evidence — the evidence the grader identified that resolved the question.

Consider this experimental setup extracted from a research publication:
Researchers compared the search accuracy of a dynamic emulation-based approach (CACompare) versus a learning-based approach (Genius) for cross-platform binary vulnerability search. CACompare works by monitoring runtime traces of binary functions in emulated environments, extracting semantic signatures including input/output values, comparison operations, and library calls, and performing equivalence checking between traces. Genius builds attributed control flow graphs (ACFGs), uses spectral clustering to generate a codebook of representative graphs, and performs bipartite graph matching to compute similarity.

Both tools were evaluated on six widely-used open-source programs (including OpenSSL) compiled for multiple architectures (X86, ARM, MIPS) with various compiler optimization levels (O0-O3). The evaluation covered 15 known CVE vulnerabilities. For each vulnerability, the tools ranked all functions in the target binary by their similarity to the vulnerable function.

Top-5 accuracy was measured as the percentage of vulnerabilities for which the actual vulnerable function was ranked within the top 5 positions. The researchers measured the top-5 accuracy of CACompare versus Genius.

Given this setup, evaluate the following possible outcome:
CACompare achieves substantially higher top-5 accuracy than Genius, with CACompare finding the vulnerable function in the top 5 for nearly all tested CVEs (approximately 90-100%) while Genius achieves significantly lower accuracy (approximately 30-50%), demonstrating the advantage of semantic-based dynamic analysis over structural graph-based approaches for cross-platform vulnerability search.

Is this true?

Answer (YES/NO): NO